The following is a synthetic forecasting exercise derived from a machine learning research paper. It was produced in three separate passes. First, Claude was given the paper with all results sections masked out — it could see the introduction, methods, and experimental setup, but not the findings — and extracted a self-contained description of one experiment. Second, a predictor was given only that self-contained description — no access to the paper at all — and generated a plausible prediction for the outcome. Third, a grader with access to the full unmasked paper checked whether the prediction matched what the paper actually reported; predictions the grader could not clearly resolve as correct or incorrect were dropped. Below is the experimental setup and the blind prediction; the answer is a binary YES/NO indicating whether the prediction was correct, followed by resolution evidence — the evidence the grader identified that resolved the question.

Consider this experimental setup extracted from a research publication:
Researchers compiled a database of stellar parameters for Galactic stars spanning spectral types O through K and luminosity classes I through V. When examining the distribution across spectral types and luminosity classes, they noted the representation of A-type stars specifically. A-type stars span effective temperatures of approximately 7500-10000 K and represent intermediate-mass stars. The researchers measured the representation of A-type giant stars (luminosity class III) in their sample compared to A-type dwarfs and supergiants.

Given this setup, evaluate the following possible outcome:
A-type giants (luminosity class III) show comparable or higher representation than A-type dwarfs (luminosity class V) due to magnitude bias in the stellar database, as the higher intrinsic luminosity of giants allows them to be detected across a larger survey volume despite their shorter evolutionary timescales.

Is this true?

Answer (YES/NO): NO